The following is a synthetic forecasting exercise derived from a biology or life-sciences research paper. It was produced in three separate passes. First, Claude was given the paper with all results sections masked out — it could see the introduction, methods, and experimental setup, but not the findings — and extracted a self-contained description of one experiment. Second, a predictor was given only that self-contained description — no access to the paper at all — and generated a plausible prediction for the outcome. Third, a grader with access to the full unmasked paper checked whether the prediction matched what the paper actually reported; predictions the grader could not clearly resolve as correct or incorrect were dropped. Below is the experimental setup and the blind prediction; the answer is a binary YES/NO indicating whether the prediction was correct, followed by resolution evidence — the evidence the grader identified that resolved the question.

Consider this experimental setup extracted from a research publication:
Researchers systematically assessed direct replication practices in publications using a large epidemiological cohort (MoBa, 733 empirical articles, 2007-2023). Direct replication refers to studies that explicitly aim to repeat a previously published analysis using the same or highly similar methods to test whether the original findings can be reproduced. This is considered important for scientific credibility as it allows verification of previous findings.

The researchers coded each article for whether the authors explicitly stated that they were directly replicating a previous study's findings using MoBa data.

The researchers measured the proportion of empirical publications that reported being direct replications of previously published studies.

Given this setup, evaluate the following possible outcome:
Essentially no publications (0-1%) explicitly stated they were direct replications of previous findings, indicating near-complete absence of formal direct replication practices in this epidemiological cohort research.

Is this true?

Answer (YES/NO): NO